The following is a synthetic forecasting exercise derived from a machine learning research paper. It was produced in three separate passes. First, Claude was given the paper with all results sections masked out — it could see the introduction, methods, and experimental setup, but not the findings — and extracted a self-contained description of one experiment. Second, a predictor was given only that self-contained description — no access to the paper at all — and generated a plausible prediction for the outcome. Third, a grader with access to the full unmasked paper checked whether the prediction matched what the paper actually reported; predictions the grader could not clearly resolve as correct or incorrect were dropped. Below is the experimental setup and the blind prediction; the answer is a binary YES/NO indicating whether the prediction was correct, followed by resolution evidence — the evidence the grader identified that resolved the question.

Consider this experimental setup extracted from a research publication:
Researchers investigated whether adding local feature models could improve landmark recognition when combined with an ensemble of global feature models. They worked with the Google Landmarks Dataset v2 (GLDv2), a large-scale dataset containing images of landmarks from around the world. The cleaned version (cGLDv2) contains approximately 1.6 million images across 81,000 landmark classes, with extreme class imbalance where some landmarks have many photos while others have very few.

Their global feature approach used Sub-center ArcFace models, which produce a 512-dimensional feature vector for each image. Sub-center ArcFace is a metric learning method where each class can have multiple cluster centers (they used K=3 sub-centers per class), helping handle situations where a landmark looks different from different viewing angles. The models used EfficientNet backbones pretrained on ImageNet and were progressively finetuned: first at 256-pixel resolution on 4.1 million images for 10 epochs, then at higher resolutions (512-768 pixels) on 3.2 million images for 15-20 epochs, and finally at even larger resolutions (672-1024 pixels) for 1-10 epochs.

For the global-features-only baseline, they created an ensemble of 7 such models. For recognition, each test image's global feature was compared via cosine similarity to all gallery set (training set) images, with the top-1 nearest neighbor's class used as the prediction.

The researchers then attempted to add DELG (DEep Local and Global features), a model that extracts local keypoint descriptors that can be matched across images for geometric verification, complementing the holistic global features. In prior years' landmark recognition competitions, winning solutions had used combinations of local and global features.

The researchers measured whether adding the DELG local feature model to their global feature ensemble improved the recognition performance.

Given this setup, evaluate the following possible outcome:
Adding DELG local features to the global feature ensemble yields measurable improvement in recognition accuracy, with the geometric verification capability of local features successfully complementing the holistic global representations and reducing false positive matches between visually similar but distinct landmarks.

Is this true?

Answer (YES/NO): NO